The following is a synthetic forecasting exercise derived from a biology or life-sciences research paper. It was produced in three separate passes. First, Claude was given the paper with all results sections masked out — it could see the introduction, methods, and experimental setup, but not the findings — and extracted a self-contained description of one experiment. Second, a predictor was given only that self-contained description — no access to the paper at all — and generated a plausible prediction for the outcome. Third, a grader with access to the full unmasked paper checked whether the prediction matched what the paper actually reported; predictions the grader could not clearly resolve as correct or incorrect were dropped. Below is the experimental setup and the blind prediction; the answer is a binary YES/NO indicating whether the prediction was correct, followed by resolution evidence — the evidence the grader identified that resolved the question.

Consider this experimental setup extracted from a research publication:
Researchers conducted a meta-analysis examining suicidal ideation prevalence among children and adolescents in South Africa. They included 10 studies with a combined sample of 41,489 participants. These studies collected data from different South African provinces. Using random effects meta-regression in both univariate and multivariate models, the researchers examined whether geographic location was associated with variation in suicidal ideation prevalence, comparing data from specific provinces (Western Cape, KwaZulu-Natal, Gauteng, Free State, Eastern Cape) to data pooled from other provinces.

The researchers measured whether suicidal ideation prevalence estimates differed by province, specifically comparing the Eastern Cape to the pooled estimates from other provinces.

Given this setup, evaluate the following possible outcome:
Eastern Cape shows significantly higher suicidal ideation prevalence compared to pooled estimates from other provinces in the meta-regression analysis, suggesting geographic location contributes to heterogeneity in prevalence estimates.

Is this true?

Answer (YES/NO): YES